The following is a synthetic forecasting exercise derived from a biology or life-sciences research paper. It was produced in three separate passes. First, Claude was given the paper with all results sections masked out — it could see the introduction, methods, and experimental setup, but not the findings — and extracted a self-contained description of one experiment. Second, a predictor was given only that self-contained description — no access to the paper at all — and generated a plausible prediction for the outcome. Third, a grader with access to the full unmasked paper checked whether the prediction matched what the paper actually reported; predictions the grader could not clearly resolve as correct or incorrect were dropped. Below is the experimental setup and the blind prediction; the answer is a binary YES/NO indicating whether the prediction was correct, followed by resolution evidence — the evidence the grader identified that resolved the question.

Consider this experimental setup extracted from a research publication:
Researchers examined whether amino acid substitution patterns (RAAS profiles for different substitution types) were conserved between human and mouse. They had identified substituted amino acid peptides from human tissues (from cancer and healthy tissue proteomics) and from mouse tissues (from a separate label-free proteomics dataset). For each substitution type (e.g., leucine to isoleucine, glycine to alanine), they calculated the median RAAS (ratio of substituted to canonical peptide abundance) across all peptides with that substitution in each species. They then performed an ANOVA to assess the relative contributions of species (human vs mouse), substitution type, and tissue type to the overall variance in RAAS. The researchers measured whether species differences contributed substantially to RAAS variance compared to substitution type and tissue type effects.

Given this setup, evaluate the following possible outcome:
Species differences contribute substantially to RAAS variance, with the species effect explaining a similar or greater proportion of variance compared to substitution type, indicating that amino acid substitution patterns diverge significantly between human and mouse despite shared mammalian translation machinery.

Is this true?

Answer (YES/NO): NO